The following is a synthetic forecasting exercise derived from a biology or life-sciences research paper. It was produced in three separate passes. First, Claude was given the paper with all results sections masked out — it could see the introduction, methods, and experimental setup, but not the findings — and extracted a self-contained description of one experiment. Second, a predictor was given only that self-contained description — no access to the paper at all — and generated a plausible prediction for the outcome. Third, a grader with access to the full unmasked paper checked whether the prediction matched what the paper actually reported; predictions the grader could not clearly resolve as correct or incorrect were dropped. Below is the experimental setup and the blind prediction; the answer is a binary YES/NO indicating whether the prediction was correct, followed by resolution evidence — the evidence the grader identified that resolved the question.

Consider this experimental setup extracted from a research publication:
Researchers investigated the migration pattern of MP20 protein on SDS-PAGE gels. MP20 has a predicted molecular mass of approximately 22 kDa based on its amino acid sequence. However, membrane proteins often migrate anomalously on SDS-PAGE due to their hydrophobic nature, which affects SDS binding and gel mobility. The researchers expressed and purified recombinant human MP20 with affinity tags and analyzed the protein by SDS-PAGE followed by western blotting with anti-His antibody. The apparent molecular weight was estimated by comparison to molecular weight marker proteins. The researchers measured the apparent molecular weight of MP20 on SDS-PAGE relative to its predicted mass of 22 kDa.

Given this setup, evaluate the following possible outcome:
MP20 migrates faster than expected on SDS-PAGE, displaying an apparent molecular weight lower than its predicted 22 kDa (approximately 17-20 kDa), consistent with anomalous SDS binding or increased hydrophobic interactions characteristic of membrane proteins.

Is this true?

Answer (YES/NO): YES